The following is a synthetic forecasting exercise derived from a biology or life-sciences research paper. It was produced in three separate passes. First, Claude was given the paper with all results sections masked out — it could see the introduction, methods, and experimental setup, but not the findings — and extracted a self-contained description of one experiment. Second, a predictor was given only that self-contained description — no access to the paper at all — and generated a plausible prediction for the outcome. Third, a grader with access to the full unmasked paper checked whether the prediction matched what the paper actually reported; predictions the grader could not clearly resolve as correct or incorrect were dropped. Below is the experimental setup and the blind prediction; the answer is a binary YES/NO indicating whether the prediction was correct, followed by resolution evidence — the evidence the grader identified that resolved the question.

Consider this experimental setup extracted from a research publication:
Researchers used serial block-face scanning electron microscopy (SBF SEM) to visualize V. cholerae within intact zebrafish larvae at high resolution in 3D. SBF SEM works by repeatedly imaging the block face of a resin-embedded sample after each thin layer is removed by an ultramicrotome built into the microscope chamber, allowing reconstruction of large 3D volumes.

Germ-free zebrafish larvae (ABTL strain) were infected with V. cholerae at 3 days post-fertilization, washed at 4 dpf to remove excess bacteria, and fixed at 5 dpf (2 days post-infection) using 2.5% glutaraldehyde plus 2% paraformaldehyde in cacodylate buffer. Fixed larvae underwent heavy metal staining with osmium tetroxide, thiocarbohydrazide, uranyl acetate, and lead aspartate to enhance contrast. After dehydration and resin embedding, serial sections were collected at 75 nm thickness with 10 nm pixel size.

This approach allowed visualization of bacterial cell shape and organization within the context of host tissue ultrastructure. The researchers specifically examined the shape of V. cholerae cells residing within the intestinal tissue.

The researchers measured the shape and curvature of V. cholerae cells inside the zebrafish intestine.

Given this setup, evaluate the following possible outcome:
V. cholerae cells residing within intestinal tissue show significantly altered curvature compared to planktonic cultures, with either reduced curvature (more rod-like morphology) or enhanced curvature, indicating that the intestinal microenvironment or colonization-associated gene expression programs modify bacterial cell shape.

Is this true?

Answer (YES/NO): NO